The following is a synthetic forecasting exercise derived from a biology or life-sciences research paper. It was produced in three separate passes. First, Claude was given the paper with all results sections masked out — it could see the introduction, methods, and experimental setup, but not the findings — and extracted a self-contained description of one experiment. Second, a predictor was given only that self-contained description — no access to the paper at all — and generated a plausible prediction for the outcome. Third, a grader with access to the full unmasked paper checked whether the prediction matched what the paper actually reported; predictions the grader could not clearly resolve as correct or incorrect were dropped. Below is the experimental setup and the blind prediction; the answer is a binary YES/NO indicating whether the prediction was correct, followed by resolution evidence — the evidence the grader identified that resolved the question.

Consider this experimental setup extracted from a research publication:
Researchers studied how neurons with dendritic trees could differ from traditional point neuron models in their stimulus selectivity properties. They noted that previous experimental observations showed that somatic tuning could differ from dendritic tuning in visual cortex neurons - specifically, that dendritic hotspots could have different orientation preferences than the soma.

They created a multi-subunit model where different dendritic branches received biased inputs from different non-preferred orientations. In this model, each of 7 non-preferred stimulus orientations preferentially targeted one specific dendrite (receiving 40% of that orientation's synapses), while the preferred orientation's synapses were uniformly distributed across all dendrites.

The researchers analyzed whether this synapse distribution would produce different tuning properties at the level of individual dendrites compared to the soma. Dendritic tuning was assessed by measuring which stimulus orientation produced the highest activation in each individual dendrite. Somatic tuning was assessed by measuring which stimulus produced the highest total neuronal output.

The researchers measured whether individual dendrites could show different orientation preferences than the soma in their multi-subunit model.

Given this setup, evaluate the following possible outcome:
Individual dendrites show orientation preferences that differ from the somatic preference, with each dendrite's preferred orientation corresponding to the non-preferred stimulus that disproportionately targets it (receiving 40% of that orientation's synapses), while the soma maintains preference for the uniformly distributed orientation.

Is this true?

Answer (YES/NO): YES